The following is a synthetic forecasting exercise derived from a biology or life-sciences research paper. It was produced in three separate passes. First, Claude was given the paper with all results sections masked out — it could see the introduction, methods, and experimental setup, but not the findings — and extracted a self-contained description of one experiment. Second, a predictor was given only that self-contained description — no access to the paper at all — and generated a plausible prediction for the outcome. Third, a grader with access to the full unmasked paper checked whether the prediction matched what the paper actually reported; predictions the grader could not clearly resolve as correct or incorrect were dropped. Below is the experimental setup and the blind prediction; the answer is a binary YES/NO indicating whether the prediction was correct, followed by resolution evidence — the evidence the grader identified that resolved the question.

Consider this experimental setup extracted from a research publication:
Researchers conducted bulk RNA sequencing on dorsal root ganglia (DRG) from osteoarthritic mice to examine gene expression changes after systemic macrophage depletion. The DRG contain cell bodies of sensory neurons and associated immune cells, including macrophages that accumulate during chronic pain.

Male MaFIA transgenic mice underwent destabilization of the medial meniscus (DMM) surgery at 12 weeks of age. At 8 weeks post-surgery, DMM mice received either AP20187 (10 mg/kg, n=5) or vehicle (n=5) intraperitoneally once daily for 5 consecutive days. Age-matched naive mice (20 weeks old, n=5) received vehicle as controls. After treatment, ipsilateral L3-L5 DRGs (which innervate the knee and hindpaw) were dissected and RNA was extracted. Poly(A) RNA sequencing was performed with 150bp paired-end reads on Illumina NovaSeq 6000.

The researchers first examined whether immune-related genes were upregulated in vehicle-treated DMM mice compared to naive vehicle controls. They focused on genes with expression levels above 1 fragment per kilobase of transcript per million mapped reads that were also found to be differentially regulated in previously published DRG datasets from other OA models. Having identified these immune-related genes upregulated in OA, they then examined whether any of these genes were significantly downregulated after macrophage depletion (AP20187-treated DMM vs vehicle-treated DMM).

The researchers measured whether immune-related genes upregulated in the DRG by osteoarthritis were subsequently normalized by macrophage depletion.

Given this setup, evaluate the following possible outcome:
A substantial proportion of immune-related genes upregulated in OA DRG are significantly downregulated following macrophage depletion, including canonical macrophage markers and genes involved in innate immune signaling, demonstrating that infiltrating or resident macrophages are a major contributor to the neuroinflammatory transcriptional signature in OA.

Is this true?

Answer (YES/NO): NO